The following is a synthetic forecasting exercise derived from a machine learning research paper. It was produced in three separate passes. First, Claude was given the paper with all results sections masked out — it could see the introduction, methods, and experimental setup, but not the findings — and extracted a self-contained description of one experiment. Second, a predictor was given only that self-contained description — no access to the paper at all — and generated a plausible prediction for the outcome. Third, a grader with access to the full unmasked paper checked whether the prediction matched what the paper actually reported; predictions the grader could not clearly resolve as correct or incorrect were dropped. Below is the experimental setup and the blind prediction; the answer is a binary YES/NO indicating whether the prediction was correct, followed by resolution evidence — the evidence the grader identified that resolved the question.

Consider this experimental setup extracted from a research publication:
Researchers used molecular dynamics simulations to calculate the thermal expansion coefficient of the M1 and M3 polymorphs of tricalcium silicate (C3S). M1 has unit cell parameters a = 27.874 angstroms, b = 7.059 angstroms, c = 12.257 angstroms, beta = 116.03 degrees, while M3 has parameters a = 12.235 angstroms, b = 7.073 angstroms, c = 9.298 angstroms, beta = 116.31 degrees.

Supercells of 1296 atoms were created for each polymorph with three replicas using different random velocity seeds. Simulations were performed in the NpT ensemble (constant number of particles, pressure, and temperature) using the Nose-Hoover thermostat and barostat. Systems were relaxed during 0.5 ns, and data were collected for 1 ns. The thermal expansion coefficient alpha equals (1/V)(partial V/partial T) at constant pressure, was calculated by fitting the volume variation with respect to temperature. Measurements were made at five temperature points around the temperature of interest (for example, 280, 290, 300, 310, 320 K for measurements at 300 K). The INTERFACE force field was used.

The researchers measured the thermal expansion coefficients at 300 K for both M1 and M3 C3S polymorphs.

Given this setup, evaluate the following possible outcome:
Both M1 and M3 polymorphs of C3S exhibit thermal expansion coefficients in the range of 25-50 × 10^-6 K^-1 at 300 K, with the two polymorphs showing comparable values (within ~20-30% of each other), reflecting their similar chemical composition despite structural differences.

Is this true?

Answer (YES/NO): YES